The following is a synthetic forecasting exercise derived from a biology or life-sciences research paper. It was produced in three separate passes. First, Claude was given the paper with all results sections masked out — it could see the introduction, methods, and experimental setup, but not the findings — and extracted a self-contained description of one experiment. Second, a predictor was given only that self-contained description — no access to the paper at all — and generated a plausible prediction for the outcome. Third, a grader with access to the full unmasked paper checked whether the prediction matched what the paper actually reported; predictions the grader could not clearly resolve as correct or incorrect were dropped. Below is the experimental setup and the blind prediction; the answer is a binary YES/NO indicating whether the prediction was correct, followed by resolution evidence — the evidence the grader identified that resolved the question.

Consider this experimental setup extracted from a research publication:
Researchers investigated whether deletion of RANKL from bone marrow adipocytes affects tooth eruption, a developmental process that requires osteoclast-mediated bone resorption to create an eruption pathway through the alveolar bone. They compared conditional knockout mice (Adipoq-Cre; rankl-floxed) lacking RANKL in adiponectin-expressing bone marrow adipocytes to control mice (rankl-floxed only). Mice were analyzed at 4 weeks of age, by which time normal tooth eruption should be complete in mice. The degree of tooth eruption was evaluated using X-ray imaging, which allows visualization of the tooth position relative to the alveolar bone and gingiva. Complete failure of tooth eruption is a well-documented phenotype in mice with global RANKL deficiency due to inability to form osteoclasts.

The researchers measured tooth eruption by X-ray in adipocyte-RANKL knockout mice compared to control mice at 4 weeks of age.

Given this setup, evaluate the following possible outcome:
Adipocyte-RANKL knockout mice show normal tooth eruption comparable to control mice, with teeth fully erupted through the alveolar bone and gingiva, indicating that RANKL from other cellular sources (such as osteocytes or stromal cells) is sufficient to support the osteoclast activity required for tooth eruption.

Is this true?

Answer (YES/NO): YES